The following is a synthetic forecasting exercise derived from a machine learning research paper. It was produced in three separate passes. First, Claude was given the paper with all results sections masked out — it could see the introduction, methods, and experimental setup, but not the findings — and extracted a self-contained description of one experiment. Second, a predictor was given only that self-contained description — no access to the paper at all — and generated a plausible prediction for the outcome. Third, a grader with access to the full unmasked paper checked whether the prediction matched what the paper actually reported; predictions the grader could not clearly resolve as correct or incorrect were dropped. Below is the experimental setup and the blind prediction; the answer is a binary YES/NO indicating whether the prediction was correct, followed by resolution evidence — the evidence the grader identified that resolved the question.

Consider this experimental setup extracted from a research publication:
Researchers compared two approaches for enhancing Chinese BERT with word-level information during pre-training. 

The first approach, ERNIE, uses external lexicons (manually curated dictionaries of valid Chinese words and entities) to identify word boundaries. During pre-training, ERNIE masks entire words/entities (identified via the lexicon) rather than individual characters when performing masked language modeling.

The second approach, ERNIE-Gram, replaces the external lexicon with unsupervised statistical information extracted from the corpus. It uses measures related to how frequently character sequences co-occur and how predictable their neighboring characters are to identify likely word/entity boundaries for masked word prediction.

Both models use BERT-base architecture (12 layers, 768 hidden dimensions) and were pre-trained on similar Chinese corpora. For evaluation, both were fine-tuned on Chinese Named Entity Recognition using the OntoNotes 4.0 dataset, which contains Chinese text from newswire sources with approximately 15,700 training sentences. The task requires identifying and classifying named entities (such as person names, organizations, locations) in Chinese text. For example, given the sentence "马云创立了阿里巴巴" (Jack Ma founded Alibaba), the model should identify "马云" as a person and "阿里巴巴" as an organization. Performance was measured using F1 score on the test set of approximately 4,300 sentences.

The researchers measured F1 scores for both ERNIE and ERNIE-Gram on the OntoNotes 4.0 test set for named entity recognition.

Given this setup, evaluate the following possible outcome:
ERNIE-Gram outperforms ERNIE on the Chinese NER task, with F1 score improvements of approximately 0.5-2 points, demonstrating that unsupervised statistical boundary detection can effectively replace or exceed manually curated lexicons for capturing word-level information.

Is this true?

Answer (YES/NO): YES